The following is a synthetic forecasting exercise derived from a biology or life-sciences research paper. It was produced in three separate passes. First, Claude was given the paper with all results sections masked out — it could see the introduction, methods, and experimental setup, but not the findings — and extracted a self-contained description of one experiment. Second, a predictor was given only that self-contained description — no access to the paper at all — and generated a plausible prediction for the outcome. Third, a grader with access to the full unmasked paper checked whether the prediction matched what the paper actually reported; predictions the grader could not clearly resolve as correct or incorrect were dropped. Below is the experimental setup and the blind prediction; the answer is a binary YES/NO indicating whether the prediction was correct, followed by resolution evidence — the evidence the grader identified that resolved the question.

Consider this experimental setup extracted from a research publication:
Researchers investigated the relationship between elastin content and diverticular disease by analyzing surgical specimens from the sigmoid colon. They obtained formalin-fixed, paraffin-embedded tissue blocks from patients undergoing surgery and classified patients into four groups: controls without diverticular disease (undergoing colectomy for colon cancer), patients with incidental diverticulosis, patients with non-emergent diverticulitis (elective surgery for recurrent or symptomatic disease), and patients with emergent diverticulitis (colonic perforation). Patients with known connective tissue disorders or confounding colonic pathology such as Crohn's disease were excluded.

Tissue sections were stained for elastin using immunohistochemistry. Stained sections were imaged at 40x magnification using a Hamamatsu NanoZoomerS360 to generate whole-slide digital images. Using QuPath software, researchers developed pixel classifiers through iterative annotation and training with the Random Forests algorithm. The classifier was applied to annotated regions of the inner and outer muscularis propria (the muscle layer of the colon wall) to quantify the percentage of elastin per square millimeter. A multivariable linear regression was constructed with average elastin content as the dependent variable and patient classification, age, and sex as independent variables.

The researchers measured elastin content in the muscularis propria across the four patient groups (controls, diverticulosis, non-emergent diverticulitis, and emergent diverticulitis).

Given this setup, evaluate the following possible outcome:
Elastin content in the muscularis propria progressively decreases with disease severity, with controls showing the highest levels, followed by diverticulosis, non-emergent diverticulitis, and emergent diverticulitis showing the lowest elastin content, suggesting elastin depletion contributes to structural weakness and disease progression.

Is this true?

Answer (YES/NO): NO